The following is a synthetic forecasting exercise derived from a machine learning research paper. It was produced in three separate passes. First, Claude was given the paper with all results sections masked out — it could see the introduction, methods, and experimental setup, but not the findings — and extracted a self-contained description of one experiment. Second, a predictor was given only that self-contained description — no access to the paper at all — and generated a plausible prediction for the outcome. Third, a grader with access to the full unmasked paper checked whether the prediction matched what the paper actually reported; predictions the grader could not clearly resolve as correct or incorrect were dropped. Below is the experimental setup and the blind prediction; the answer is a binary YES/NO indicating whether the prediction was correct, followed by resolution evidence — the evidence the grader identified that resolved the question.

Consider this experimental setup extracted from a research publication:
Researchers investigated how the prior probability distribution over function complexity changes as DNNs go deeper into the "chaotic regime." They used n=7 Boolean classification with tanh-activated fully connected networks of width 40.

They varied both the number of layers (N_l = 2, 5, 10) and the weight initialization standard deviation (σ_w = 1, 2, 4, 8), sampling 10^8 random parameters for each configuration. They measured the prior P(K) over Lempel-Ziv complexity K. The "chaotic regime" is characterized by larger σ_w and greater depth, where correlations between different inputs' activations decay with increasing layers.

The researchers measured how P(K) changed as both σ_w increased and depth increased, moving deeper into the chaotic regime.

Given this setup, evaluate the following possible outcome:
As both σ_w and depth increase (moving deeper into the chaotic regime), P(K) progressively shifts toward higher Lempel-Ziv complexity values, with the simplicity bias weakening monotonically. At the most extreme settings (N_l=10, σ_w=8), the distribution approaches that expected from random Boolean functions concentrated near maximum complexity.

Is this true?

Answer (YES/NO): NO